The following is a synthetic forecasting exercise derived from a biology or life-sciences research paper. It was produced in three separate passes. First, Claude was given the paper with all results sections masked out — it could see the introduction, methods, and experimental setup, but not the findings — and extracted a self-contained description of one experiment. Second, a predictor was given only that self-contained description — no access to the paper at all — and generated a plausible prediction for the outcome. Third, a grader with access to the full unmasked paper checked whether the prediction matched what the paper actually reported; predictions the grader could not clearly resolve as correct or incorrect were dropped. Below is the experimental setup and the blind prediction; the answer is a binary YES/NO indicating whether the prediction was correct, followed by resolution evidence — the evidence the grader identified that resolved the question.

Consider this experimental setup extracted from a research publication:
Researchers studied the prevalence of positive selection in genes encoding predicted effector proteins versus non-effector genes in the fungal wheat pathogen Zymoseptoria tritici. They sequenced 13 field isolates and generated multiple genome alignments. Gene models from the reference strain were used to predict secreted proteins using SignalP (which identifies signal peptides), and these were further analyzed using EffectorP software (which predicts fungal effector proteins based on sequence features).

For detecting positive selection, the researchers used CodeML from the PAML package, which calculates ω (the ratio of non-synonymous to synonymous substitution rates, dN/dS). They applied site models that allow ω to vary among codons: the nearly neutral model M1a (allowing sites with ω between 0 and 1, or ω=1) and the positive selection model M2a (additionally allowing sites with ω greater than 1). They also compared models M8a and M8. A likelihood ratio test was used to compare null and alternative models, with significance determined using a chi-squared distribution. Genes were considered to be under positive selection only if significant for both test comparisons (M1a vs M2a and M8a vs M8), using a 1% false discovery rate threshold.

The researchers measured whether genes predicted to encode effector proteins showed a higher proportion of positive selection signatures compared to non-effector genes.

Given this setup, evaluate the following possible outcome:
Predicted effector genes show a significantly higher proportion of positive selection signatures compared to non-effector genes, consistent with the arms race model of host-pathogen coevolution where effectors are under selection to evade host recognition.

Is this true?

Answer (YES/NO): YES